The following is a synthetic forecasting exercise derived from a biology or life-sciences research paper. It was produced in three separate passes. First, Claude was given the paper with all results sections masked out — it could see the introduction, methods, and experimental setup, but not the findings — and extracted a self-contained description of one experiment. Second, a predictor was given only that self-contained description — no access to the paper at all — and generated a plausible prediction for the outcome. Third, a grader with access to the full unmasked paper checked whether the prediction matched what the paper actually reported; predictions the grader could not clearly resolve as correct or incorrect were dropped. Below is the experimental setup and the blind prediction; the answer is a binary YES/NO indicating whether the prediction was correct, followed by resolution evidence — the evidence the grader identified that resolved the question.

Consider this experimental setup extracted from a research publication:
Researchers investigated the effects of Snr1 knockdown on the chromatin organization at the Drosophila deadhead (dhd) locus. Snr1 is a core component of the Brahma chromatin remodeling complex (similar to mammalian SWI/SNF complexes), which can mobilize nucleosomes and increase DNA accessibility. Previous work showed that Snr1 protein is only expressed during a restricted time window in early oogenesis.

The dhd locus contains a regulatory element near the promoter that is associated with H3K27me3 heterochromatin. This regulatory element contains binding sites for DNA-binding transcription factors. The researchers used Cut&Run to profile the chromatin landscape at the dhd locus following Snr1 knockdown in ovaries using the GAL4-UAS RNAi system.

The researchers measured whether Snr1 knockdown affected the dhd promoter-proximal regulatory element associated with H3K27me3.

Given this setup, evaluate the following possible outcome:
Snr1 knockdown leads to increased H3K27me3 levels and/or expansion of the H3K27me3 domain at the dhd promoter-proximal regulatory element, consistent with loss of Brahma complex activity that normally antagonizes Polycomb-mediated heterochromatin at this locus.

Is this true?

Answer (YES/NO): NO